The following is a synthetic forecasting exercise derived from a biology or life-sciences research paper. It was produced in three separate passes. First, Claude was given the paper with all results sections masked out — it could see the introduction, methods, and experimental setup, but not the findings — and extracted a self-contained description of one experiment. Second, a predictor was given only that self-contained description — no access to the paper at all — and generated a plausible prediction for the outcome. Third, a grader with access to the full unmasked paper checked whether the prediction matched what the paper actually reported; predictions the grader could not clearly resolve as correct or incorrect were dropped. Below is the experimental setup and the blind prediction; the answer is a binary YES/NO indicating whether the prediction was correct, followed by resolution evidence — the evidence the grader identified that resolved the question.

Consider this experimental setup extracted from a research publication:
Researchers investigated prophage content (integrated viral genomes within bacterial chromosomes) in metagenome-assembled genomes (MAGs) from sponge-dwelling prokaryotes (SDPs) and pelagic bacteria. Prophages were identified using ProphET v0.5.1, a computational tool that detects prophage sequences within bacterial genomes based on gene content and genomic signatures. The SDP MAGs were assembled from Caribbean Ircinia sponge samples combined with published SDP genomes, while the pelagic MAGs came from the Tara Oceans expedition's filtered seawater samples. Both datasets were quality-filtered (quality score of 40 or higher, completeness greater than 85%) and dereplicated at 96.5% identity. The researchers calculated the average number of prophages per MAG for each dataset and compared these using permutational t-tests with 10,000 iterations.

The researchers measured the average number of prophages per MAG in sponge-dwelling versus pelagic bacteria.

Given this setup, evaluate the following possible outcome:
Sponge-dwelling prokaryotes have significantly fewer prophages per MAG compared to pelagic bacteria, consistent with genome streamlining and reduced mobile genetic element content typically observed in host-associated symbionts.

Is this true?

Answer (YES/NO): YES